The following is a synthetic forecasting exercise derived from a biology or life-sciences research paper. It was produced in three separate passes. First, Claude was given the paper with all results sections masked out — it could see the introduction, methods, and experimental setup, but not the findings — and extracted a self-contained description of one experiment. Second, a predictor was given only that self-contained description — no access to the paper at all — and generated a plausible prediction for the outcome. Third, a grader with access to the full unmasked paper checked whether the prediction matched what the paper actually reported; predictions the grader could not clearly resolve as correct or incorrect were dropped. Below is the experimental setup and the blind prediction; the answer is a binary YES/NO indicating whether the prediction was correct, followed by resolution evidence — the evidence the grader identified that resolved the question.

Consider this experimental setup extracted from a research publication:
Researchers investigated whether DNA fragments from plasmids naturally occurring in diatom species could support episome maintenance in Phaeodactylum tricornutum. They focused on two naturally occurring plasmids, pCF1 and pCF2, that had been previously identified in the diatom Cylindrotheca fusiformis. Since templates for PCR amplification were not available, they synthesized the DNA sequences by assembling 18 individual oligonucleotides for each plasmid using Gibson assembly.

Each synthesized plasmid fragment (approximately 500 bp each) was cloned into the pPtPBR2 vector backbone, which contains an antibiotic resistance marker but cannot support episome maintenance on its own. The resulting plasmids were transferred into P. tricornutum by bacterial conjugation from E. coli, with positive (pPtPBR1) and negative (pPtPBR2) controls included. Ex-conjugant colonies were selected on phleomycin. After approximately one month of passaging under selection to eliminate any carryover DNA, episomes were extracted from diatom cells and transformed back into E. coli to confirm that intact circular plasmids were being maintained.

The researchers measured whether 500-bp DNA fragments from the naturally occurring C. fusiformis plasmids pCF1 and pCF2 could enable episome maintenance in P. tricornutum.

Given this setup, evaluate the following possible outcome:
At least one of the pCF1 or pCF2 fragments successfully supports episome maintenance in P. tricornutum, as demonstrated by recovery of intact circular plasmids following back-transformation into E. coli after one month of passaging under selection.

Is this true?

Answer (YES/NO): YES